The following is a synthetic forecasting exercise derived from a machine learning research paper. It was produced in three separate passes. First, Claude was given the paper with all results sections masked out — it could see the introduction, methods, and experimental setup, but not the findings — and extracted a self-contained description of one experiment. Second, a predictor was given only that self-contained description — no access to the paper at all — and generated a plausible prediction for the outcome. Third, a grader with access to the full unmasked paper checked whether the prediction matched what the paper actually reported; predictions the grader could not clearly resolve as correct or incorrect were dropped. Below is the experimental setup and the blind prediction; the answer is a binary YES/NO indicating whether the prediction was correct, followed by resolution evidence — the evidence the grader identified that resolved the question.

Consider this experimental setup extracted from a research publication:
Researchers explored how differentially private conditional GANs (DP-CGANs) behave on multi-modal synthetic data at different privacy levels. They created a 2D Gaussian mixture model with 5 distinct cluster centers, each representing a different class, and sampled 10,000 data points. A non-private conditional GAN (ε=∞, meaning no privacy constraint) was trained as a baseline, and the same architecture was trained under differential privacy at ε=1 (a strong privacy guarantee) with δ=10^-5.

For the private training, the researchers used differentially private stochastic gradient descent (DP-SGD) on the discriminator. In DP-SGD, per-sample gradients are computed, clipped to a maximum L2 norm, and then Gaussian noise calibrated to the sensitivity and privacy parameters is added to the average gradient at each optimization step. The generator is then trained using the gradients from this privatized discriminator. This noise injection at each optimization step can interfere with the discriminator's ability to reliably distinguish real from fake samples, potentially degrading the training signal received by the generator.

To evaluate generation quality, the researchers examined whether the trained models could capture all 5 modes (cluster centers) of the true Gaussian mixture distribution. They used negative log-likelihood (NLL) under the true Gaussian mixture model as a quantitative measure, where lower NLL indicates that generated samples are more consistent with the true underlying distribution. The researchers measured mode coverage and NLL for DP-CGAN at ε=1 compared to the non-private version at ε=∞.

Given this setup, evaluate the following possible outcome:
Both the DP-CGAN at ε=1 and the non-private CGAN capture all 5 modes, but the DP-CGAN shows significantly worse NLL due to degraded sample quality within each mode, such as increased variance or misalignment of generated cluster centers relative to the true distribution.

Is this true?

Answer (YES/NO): NO